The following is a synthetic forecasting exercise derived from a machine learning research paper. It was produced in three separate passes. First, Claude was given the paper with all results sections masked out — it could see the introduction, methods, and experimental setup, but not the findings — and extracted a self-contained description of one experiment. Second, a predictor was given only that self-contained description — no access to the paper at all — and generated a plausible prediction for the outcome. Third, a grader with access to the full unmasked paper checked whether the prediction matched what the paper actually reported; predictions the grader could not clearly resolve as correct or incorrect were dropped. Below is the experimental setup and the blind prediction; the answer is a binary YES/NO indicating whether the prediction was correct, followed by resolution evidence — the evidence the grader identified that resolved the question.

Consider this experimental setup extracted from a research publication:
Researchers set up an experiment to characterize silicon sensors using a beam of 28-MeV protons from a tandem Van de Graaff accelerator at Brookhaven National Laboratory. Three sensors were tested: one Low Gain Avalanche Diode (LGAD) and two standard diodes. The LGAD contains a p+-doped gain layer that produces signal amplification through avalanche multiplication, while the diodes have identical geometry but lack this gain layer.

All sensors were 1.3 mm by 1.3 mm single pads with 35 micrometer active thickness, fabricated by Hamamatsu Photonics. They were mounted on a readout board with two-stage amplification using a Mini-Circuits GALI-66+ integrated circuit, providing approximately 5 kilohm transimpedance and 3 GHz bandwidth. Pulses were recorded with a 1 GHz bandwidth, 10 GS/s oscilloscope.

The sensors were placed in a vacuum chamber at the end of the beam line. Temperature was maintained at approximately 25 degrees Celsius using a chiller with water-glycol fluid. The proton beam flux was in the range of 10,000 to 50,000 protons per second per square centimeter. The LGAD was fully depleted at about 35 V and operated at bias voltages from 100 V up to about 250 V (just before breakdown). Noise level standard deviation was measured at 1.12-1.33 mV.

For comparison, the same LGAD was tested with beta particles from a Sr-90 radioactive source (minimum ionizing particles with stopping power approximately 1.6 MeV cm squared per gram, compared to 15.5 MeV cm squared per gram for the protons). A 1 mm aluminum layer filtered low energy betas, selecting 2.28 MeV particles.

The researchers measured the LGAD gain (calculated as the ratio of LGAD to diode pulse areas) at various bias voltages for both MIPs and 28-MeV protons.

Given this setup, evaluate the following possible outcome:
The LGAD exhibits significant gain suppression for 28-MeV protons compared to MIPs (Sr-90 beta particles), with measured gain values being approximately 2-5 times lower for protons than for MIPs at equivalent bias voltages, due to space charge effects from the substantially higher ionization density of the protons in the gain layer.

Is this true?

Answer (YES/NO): YES